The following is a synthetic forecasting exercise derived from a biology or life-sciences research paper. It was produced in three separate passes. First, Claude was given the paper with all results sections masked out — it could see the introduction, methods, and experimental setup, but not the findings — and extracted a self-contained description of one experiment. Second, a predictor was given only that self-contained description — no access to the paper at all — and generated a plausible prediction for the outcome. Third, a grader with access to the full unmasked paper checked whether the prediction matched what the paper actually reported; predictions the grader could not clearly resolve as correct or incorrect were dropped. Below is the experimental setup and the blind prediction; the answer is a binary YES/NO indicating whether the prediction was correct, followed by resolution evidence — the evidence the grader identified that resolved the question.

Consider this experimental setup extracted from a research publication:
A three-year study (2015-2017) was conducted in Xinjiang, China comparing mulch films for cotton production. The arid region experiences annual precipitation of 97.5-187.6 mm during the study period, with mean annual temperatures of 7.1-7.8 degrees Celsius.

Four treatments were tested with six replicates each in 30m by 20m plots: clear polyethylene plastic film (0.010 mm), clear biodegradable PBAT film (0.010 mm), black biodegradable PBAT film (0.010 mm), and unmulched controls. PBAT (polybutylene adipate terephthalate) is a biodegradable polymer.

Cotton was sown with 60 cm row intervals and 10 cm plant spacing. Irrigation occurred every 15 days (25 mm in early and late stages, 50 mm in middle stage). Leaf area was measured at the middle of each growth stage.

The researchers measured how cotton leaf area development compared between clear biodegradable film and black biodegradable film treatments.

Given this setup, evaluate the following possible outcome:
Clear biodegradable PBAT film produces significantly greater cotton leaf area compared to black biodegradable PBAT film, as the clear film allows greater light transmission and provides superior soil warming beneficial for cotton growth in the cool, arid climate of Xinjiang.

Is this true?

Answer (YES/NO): NO